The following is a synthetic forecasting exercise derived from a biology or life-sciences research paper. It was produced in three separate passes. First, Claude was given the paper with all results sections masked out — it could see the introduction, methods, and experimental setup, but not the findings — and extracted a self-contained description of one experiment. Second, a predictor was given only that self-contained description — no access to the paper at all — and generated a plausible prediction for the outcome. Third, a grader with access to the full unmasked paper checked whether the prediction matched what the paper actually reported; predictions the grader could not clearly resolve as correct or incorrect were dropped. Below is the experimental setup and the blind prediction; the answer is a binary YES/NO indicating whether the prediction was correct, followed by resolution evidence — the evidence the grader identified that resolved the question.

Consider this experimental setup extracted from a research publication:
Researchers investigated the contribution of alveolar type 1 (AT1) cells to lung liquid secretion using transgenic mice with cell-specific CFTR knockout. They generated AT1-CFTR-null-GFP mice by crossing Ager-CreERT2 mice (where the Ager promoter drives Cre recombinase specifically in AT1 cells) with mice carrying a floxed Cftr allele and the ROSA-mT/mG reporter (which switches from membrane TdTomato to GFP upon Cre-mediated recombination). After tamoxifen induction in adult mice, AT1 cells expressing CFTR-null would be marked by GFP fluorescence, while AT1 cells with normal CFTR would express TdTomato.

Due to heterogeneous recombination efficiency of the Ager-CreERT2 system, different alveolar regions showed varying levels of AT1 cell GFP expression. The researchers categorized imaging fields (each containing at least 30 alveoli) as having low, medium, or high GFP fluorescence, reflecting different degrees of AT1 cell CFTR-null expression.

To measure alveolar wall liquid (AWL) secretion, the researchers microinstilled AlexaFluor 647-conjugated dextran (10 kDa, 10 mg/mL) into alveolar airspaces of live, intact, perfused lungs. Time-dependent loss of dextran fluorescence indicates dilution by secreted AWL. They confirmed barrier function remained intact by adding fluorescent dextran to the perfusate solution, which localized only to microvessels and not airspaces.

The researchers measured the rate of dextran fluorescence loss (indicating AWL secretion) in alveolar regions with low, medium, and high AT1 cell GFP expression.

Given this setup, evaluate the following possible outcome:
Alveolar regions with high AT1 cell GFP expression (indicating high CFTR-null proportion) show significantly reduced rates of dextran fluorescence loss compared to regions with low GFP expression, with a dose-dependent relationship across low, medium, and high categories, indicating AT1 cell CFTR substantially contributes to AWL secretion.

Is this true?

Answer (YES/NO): YES